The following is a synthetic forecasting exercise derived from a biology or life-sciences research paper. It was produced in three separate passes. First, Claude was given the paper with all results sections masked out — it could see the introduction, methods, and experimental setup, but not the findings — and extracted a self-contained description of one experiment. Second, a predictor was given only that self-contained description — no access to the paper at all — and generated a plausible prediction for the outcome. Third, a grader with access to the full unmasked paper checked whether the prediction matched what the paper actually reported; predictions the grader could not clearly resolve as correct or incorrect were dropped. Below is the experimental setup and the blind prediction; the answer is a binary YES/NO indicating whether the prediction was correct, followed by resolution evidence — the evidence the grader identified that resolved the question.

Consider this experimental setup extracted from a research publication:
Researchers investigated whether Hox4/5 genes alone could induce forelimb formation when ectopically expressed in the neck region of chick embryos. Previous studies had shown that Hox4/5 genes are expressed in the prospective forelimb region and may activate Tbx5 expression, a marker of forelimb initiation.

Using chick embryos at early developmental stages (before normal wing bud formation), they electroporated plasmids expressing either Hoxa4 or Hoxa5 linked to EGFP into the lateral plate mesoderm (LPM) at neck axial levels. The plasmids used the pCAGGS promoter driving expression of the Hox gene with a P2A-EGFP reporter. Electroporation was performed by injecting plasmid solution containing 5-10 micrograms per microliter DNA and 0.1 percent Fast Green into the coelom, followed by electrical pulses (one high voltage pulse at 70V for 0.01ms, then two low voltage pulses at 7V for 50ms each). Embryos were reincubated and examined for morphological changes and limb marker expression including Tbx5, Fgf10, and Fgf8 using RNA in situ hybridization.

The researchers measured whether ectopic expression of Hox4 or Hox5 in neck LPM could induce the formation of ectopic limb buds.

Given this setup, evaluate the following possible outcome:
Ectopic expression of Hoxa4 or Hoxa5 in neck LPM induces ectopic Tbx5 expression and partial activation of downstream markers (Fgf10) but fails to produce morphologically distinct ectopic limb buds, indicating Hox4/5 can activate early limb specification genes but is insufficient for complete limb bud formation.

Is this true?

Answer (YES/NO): NO